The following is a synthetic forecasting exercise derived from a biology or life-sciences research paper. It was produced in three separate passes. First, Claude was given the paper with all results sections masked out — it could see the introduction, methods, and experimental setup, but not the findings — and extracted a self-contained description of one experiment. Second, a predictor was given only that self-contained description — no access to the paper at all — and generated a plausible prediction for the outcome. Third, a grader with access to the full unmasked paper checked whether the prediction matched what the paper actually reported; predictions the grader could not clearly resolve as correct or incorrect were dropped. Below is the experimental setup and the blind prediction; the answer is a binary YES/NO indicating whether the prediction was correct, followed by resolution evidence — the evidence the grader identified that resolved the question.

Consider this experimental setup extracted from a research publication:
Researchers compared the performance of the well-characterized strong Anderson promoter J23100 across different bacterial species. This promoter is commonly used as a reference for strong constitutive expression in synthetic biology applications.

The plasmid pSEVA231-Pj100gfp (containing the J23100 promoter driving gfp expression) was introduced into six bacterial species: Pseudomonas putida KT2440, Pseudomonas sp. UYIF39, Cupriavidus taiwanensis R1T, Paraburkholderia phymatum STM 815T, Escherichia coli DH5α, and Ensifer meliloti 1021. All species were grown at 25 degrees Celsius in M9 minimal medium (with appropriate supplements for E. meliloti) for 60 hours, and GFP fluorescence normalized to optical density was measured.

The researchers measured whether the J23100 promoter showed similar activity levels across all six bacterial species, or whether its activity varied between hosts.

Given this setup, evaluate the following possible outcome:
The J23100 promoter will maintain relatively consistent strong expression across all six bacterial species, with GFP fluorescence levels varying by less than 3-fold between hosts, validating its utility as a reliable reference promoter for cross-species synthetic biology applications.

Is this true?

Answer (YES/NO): NO